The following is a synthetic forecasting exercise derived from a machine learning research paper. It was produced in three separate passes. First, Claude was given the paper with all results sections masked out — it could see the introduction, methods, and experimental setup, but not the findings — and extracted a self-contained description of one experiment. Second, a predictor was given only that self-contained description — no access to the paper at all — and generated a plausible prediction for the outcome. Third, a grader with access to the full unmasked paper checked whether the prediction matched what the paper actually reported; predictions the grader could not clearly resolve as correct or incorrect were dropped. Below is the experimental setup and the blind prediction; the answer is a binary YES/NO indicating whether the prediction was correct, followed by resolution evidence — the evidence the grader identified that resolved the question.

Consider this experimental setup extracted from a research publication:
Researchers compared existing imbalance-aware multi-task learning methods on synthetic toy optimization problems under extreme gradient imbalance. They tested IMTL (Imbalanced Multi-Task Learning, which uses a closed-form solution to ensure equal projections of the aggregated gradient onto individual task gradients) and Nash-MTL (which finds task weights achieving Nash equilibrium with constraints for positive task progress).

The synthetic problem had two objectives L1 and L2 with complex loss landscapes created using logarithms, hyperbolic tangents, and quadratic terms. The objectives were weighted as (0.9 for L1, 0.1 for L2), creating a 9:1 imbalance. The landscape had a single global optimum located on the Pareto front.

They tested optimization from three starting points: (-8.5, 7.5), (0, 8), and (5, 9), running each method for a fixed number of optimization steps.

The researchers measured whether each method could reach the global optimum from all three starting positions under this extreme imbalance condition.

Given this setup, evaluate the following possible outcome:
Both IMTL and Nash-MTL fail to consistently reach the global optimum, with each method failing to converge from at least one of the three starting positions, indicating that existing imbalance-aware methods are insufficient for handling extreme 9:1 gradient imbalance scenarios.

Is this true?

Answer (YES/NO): YES